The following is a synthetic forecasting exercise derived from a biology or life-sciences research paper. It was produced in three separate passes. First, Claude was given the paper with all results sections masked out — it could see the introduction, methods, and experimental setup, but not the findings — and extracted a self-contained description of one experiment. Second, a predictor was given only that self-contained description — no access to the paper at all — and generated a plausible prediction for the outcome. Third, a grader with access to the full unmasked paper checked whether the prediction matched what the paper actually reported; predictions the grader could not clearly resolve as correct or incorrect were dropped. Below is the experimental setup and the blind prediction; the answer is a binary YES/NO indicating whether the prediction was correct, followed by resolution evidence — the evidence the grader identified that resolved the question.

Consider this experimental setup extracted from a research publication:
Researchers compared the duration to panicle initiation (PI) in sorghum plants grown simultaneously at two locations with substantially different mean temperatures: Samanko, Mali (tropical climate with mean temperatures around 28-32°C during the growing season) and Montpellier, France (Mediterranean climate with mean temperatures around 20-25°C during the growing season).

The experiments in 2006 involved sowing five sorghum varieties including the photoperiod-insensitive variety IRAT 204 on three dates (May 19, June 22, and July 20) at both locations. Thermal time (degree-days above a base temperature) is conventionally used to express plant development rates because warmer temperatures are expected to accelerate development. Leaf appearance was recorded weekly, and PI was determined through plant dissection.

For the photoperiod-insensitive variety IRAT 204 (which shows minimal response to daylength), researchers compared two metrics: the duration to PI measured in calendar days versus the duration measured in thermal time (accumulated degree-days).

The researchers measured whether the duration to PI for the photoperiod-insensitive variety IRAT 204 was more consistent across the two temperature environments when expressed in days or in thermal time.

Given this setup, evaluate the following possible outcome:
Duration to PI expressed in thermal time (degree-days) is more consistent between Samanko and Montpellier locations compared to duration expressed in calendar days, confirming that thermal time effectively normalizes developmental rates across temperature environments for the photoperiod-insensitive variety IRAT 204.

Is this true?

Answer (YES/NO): NO